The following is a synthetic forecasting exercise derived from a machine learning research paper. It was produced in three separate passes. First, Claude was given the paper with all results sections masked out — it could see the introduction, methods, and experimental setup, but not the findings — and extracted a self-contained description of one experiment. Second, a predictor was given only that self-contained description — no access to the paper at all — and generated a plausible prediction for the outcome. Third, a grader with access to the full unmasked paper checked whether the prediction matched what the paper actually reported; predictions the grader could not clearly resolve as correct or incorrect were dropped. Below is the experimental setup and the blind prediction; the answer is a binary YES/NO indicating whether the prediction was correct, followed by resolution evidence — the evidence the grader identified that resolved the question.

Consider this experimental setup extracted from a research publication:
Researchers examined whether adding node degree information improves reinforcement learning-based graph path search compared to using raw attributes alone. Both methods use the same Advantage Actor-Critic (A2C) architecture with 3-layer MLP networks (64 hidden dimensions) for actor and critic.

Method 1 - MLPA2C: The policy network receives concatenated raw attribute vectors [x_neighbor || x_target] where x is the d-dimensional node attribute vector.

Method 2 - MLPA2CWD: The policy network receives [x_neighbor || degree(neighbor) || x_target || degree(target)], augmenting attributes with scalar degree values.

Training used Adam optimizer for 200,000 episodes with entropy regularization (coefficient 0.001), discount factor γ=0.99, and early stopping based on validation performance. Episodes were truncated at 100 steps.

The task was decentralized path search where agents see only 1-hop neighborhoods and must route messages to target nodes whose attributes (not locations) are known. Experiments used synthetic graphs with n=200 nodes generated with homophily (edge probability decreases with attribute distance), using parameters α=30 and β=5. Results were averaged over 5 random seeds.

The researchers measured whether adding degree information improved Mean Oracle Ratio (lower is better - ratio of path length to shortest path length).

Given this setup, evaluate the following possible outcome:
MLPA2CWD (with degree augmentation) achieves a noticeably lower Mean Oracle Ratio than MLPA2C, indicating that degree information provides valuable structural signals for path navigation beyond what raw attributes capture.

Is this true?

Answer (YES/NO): NO